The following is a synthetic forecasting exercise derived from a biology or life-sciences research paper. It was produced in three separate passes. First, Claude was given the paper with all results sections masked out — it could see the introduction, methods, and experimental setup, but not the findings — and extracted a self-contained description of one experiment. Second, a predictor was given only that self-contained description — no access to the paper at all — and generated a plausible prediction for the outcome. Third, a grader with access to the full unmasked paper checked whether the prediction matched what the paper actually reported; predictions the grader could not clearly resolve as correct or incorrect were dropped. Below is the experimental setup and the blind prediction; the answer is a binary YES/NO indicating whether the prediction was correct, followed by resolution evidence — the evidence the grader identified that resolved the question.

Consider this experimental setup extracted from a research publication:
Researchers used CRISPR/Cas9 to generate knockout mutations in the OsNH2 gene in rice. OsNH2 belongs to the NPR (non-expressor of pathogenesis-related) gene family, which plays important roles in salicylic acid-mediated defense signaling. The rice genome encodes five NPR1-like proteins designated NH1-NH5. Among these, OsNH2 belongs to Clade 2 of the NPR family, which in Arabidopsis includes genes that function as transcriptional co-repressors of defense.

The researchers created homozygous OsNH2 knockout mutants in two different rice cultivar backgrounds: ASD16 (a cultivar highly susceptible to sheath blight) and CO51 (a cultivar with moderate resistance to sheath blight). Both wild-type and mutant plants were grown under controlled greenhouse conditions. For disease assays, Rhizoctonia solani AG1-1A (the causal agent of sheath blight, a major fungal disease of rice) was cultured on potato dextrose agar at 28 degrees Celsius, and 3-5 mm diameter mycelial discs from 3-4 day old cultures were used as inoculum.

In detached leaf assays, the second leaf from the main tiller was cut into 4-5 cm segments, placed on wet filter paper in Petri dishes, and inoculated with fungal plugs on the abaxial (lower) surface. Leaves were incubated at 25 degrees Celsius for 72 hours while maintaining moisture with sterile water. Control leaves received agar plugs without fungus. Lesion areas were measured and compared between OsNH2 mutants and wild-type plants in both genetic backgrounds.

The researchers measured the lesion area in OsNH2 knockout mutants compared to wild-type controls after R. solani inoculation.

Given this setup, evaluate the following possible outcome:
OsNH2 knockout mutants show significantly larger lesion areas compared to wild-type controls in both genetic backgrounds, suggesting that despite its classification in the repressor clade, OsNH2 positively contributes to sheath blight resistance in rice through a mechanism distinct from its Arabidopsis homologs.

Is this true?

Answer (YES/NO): YES